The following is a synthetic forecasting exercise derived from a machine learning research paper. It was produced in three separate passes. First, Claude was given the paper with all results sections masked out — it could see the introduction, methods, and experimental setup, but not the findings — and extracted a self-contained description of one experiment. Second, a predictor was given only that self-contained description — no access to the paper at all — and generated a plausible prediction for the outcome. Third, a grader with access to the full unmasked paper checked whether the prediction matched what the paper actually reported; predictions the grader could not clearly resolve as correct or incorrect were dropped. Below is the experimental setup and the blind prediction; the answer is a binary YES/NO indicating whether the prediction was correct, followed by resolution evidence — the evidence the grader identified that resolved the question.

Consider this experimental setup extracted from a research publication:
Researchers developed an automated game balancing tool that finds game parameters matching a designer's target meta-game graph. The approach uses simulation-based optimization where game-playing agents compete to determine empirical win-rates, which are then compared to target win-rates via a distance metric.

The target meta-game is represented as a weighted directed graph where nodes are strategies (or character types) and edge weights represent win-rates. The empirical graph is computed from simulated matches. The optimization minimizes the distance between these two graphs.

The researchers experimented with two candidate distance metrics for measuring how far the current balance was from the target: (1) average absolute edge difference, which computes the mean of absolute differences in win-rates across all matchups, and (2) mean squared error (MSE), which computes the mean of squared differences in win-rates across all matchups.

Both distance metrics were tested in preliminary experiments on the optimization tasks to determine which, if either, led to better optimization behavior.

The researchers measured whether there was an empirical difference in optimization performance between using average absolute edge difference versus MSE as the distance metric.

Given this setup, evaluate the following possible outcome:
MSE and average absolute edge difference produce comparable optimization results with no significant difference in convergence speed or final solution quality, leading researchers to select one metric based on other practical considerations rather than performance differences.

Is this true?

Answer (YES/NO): YES